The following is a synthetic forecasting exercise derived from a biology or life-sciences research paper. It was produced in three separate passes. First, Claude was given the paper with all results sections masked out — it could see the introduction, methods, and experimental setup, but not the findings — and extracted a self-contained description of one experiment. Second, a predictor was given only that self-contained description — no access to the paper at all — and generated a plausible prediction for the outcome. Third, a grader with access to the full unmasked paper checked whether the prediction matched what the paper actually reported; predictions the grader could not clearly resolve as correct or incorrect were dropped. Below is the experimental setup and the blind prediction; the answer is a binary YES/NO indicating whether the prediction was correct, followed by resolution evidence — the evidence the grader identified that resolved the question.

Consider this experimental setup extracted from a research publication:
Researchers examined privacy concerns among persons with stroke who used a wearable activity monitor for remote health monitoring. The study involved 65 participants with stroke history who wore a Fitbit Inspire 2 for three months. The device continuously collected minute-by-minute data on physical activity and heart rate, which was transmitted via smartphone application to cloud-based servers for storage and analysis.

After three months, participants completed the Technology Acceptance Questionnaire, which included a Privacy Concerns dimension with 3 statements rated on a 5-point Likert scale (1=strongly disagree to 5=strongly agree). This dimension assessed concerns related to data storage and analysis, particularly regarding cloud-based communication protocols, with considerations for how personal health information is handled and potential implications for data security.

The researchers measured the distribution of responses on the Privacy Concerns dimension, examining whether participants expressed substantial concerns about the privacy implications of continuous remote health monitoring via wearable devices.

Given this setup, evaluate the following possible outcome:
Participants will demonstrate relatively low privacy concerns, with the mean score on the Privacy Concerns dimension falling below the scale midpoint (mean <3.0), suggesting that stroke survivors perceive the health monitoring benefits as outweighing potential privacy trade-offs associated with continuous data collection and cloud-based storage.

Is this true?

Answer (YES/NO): NO